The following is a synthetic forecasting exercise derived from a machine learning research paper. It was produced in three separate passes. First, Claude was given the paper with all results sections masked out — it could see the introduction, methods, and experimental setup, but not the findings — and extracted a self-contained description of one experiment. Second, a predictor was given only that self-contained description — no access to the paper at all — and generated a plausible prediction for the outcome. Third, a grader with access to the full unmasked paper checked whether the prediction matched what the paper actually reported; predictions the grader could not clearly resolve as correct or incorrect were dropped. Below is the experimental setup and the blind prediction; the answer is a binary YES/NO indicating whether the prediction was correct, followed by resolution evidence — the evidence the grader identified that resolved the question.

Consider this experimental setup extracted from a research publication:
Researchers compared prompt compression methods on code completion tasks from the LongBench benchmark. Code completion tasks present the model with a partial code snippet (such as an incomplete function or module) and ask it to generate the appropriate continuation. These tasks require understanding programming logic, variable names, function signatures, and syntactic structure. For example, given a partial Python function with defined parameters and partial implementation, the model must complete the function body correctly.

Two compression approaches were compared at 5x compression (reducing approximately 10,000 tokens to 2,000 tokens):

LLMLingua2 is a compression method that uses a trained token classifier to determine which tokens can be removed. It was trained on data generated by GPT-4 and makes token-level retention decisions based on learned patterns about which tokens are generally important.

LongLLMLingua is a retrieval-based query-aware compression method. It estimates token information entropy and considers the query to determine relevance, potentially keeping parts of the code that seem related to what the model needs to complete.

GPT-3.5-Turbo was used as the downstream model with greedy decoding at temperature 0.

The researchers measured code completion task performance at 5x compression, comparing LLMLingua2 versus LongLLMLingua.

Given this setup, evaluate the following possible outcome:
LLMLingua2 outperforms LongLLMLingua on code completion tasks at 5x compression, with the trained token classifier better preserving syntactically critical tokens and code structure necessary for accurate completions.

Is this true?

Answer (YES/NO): YES